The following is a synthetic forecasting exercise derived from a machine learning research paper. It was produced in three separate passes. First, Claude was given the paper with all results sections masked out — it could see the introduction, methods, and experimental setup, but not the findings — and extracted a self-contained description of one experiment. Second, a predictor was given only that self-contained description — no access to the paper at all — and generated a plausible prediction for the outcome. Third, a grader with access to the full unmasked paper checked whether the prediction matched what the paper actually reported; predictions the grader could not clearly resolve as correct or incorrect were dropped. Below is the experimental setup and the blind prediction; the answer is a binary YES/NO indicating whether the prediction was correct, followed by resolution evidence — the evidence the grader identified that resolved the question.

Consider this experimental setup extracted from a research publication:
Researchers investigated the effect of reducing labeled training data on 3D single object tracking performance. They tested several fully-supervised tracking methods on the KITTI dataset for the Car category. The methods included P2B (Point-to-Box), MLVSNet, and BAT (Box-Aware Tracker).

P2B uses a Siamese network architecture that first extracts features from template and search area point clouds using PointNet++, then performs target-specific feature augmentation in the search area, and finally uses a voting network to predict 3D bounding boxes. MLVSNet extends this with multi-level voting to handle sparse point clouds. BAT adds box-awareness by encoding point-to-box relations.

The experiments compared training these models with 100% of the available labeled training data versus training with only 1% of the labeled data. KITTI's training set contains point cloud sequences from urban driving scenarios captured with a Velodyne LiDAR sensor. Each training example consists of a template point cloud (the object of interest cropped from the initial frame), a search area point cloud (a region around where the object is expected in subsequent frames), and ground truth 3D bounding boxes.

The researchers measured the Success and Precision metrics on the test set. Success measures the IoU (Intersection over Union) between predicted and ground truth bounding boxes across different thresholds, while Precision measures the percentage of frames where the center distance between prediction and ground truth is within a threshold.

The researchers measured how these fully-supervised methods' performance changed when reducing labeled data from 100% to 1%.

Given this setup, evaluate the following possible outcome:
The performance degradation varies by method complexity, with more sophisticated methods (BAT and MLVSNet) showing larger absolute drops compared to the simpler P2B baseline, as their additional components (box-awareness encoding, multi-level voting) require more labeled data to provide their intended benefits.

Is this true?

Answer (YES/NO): NO